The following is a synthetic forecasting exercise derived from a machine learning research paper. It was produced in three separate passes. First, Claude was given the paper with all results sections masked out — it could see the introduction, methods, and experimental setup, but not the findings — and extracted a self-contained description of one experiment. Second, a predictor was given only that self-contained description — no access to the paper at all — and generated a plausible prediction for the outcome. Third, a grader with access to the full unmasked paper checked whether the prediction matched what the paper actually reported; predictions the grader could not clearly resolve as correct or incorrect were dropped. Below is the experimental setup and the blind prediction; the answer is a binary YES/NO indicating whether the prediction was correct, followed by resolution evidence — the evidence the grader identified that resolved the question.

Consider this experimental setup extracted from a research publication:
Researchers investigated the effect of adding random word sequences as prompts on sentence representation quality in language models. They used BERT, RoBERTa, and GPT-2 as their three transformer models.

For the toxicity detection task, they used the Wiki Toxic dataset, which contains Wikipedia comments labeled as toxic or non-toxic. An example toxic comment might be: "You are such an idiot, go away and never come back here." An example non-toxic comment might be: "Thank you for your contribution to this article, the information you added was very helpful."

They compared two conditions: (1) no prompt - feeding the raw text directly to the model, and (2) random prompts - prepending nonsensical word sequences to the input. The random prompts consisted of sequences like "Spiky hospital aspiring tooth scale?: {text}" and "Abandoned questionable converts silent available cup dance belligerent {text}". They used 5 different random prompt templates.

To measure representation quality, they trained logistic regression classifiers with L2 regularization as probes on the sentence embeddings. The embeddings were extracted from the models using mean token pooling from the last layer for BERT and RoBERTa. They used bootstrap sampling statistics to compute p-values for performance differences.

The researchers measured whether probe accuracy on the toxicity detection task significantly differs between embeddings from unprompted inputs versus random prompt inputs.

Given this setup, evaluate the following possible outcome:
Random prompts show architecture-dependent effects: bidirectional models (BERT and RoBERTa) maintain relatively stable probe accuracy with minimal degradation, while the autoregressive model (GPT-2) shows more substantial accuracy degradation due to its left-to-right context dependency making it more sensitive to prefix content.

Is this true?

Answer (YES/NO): NO